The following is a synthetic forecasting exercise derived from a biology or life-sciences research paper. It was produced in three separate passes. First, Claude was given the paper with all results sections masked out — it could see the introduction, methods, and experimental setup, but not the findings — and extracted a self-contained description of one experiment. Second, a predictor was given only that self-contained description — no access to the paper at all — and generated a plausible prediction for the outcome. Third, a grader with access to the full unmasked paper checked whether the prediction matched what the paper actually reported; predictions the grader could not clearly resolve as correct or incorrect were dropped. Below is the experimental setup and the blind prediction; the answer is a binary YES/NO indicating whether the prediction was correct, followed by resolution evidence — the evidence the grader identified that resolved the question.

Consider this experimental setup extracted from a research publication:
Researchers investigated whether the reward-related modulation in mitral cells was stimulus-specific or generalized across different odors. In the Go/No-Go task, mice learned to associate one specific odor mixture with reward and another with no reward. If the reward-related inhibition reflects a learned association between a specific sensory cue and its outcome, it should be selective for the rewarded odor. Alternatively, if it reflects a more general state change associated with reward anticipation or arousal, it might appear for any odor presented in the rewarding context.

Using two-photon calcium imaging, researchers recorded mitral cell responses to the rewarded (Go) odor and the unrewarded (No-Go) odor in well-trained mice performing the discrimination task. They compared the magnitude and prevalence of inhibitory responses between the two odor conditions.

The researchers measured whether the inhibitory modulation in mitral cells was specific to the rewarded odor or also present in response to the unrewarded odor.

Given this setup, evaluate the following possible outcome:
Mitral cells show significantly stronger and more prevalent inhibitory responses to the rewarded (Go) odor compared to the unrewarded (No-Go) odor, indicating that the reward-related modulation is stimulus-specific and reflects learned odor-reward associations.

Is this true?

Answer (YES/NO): YES